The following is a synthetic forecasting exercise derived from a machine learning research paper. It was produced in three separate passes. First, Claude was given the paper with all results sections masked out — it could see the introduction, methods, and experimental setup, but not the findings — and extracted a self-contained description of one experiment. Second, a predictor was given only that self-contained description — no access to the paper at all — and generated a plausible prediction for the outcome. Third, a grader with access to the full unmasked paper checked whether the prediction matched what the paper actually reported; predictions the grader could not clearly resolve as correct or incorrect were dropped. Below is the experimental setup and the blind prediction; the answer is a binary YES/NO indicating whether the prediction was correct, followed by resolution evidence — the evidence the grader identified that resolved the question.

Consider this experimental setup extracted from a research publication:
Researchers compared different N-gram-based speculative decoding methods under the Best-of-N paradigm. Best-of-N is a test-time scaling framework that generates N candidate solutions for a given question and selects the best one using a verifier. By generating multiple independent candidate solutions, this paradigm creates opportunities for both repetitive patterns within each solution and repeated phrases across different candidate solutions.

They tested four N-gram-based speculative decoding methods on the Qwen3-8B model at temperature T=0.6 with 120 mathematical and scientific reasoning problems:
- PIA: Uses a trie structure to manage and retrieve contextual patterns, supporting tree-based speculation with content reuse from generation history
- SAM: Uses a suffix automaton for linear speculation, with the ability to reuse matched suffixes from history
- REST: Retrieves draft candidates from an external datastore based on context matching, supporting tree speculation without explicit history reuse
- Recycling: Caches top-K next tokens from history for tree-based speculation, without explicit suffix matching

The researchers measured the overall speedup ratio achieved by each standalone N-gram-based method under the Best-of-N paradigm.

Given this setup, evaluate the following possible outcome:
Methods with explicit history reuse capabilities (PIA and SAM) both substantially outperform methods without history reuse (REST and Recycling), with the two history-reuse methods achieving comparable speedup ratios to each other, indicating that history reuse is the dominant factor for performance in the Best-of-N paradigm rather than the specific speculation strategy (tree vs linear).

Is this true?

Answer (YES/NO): NO